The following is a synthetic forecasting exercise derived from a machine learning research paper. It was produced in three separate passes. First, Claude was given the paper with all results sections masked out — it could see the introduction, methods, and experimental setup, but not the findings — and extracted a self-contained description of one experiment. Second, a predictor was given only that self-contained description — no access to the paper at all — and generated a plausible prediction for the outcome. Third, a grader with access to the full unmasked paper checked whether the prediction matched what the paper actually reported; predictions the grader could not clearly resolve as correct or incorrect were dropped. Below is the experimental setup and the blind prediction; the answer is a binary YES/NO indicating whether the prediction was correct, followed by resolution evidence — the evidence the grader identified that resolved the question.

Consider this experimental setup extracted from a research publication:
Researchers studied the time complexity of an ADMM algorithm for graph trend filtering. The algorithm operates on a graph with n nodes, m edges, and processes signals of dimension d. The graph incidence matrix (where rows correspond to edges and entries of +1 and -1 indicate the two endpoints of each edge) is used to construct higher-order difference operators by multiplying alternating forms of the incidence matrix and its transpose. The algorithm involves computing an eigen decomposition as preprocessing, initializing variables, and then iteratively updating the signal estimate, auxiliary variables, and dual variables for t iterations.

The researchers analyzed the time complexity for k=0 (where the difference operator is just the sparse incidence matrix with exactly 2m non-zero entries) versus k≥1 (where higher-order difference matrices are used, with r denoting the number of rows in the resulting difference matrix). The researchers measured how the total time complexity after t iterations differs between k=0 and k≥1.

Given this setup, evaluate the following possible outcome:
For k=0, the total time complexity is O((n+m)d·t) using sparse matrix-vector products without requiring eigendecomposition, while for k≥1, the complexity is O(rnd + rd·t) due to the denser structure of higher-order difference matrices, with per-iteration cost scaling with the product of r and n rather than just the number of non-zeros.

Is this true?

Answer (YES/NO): NO